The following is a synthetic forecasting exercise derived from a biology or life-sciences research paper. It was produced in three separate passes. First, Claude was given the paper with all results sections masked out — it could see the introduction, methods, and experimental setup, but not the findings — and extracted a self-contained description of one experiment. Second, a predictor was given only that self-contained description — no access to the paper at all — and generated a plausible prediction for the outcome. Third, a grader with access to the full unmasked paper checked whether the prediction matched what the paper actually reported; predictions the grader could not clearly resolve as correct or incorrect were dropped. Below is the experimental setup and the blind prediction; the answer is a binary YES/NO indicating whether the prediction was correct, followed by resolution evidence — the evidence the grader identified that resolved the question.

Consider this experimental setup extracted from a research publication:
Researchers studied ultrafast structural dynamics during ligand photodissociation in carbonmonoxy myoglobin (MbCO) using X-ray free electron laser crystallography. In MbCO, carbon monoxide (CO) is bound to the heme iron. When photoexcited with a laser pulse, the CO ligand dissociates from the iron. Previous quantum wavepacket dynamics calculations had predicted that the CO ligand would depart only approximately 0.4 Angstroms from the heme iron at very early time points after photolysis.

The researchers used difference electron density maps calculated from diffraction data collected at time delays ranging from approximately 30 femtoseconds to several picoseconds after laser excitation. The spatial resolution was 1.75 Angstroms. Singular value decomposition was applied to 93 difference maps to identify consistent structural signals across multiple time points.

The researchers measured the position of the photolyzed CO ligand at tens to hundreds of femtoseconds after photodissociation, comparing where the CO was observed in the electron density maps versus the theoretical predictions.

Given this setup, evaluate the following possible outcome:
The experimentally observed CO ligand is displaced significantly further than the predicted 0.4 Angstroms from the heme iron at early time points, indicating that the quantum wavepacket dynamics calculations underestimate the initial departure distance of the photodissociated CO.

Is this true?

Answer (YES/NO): YES